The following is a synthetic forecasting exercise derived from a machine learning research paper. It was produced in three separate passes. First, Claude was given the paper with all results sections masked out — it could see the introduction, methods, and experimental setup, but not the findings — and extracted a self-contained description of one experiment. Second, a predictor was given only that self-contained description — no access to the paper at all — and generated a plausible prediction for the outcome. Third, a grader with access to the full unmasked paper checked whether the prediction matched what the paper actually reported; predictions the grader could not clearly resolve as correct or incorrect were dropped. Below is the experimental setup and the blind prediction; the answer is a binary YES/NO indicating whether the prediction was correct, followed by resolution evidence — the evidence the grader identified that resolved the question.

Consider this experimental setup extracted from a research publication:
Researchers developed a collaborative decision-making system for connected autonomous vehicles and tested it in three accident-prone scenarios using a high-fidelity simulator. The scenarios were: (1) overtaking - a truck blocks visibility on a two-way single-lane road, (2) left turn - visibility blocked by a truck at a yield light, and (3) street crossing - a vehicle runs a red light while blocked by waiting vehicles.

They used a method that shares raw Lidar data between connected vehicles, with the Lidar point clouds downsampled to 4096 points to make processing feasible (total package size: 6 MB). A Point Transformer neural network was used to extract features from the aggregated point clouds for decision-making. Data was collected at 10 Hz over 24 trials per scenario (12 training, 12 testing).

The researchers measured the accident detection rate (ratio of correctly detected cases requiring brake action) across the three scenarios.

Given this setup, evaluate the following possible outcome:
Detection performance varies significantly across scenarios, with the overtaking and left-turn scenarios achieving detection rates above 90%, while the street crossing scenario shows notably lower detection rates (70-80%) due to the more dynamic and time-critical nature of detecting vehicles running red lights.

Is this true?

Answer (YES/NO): NO